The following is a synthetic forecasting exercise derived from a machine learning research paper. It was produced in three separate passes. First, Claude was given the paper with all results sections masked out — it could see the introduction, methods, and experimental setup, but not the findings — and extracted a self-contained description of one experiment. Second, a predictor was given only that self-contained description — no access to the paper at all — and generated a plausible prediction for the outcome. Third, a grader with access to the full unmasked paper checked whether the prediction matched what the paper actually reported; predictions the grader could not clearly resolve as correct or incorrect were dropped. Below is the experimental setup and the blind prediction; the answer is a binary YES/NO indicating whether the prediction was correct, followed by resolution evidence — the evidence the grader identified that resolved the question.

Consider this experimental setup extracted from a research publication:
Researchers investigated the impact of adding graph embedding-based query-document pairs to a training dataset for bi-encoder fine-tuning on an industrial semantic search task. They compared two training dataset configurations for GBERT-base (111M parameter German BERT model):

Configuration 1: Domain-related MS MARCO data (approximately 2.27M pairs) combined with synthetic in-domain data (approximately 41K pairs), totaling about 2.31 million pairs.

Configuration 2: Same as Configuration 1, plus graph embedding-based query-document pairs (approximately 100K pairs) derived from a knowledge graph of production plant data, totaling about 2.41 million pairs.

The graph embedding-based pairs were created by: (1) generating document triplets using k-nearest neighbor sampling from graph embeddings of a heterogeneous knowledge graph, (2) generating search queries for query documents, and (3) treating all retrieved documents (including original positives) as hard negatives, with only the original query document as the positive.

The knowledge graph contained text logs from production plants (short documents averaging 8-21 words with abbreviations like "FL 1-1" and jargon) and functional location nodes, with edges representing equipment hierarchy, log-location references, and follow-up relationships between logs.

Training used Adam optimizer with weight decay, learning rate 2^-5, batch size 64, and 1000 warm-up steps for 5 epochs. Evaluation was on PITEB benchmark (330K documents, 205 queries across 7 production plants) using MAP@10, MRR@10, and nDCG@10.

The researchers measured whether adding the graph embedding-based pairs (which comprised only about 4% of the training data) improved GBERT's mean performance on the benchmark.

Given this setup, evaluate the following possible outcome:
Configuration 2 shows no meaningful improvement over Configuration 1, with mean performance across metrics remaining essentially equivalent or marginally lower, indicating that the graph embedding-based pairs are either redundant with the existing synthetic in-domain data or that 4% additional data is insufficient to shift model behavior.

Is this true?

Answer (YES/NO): NO